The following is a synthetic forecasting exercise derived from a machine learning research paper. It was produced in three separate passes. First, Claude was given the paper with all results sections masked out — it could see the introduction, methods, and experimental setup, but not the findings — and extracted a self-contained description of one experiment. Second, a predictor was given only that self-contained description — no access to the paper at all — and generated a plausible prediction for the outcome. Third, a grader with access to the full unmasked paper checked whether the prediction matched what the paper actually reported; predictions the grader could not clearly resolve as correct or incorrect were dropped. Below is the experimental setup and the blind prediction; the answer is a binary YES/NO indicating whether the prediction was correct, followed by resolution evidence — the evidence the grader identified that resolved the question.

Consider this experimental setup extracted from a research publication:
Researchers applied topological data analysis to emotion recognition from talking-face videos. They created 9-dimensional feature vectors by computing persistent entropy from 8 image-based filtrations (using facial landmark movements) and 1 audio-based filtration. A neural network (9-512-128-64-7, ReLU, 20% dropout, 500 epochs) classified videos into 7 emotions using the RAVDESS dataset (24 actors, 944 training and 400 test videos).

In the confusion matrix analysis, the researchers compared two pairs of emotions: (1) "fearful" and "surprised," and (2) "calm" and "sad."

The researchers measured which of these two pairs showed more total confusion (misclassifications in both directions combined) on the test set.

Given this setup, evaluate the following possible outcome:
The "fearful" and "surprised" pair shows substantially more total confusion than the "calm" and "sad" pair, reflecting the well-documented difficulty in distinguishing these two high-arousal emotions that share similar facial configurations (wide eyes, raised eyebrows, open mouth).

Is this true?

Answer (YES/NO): YES